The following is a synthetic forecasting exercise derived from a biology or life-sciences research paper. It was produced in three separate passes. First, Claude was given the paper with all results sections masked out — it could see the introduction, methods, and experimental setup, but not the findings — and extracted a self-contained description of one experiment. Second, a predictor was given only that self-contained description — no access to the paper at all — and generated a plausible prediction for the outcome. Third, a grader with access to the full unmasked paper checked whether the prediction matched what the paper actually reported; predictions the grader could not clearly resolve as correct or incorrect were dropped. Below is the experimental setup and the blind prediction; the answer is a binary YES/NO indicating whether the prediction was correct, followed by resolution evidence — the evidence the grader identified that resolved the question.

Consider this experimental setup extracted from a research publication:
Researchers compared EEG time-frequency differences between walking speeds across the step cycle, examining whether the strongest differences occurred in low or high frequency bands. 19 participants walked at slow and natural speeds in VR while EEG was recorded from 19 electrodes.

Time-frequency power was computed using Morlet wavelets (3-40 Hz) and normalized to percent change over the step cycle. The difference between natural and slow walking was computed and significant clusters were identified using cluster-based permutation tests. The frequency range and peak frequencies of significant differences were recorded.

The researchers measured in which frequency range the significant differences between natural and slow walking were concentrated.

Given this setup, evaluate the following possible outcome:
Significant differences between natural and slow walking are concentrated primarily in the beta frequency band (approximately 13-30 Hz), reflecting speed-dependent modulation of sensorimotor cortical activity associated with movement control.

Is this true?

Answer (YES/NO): YES